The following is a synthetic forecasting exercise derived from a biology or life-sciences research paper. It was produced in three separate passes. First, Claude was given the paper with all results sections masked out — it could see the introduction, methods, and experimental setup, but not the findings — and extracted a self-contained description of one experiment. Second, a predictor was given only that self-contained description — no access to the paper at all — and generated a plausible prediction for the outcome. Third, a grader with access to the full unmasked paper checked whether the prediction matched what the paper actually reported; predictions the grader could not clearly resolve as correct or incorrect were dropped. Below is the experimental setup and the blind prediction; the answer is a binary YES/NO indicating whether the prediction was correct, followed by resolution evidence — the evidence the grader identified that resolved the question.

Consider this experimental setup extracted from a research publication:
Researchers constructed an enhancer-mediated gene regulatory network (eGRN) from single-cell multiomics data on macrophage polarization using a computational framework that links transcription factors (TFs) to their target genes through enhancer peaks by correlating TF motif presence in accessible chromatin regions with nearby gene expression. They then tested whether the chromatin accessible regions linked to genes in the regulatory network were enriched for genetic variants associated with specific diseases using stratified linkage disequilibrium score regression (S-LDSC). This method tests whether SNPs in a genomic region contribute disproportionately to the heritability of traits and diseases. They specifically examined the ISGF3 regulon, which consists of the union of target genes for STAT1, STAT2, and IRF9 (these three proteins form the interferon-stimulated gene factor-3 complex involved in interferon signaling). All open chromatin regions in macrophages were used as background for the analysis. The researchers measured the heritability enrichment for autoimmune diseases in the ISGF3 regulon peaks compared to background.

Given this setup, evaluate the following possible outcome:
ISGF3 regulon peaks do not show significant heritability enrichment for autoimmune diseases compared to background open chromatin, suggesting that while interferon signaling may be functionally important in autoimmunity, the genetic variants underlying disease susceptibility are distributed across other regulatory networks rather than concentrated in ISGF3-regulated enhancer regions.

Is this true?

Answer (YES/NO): NO